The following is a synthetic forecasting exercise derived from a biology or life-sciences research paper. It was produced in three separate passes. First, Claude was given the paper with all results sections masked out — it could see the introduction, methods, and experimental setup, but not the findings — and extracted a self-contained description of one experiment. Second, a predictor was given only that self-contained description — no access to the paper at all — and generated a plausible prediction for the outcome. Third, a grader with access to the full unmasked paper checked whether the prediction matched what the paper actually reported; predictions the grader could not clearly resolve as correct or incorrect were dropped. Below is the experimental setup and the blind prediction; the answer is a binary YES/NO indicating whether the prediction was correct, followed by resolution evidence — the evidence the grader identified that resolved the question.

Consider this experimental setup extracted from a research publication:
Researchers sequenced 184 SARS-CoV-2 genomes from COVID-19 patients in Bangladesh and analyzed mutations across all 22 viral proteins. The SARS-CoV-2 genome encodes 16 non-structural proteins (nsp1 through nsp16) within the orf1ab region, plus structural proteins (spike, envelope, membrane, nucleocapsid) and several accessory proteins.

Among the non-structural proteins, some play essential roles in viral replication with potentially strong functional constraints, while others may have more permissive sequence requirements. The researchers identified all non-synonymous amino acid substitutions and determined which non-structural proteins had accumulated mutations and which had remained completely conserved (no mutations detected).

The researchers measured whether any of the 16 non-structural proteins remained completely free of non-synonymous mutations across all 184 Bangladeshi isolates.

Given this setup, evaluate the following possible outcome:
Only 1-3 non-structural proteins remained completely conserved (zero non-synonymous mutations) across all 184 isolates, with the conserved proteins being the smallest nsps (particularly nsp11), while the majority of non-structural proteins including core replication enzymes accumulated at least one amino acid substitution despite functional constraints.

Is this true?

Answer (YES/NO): NO